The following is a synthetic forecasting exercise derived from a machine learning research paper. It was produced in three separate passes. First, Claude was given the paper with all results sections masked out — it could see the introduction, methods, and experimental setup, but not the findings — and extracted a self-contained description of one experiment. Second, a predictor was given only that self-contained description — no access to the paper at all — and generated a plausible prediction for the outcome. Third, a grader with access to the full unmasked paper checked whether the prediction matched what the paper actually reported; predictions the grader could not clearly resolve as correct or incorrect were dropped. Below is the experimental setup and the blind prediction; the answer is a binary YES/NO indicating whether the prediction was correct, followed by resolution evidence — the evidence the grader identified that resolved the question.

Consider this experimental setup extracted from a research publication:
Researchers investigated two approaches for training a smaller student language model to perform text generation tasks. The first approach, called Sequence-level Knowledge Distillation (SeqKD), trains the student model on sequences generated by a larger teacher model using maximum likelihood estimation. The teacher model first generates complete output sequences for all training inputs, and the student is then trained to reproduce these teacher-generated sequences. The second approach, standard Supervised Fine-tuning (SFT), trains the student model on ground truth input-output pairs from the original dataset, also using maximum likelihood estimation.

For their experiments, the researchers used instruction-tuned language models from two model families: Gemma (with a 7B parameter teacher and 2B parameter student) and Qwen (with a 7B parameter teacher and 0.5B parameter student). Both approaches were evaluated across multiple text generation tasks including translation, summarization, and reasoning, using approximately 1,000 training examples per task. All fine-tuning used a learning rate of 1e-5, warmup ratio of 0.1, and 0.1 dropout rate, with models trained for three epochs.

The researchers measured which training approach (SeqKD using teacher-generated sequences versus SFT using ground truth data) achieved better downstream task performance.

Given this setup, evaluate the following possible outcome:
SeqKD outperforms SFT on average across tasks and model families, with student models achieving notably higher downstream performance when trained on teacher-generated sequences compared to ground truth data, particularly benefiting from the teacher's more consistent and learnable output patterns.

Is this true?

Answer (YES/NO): NO